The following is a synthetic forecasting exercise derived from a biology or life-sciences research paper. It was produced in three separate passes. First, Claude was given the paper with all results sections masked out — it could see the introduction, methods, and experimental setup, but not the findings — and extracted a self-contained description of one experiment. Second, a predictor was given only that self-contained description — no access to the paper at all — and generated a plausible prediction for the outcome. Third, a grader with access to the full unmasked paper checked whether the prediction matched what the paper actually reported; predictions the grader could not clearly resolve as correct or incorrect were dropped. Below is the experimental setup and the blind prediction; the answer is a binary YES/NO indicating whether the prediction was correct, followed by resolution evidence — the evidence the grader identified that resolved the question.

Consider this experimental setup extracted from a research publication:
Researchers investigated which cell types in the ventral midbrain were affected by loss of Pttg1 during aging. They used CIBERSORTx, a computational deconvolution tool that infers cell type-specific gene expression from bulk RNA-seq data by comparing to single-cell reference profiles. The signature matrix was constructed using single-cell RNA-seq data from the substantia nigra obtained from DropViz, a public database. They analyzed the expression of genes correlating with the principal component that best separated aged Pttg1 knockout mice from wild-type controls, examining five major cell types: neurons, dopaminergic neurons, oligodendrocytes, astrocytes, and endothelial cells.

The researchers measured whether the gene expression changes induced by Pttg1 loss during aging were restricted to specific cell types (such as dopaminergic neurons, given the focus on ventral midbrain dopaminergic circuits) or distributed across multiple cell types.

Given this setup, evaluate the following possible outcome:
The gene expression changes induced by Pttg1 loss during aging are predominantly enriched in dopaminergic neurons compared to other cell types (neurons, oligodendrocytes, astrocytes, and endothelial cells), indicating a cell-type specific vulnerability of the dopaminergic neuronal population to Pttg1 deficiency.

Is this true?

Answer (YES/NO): NO